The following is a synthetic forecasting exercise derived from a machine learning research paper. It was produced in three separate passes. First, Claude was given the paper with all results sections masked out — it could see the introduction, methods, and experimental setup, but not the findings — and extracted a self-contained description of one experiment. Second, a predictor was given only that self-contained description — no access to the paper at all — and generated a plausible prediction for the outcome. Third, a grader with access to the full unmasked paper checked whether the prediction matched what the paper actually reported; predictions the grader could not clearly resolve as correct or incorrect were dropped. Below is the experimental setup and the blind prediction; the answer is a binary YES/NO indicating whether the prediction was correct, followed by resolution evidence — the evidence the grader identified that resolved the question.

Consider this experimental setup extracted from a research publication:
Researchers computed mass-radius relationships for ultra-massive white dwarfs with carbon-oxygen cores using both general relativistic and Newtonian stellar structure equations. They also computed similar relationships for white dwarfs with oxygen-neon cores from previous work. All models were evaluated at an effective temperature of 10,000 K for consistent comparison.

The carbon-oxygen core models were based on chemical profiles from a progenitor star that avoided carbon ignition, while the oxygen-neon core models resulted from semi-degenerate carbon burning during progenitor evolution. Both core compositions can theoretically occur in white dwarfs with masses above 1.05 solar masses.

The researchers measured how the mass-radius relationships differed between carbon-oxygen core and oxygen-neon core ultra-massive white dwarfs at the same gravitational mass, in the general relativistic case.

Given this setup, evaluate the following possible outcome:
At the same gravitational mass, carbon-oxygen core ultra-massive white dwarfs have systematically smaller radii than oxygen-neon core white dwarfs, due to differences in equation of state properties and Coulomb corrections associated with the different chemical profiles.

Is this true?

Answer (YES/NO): NO